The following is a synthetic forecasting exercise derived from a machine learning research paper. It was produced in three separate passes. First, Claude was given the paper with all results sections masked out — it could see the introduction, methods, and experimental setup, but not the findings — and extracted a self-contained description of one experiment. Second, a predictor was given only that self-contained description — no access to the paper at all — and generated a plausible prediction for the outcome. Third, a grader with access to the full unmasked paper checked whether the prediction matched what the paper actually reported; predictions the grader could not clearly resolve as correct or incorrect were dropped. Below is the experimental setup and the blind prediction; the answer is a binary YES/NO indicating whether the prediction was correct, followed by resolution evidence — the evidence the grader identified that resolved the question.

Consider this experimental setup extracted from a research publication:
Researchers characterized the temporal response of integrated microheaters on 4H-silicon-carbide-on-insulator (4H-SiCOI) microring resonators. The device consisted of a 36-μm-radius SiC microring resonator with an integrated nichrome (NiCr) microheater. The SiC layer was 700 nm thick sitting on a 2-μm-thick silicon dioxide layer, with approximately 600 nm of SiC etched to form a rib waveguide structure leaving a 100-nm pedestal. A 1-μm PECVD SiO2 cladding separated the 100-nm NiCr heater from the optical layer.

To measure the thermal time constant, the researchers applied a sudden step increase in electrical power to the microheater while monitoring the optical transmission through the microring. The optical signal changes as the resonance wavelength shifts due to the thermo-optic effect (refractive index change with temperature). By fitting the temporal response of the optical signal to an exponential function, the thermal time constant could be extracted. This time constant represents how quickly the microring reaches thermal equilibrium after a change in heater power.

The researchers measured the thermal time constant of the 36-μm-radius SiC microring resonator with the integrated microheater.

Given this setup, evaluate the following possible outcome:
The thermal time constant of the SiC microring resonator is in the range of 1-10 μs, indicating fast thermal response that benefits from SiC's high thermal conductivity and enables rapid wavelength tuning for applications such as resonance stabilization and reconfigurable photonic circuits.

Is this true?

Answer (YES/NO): YES